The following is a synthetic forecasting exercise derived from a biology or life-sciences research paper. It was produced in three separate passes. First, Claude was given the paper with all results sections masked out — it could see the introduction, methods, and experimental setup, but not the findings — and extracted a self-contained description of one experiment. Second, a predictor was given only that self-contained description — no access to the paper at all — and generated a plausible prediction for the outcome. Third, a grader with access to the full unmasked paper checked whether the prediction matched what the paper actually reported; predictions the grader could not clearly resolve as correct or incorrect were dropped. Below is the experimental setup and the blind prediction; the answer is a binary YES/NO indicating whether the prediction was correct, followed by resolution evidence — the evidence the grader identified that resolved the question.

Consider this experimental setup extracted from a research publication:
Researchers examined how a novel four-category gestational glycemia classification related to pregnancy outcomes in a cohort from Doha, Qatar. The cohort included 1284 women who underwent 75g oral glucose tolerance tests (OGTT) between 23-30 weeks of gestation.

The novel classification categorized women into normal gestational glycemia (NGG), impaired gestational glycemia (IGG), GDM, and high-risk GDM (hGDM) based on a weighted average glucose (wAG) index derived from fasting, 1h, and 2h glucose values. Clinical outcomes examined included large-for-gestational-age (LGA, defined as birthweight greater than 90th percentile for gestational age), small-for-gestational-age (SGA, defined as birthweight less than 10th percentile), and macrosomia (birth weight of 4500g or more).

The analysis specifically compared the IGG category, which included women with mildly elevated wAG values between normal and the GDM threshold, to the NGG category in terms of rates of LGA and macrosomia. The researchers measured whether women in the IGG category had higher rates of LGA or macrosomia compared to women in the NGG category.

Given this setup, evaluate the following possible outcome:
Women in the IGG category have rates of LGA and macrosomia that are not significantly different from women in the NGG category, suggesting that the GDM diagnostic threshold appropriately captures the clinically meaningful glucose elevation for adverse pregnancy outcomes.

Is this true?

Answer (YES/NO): YES